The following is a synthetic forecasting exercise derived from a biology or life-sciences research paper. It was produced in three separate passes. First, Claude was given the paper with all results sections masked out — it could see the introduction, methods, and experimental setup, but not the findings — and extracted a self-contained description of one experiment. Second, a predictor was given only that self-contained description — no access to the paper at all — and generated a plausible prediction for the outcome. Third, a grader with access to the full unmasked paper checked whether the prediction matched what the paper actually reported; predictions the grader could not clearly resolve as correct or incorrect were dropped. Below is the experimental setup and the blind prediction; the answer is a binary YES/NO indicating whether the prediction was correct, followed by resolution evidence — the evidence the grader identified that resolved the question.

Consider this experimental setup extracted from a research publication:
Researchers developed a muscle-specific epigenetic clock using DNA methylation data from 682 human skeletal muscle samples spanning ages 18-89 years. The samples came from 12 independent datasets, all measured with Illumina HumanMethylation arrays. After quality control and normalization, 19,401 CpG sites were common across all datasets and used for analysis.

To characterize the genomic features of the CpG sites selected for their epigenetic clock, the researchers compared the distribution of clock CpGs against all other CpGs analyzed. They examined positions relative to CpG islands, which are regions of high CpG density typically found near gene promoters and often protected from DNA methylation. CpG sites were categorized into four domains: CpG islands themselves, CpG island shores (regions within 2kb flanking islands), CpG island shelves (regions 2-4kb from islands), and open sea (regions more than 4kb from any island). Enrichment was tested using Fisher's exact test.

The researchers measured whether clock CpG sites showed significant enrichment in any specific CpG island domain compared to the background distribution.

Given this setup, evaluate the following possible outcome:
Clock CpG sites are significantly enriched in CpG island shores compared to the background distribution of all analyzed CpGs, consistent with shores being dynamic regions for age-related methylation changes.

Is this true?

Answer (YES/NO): NO